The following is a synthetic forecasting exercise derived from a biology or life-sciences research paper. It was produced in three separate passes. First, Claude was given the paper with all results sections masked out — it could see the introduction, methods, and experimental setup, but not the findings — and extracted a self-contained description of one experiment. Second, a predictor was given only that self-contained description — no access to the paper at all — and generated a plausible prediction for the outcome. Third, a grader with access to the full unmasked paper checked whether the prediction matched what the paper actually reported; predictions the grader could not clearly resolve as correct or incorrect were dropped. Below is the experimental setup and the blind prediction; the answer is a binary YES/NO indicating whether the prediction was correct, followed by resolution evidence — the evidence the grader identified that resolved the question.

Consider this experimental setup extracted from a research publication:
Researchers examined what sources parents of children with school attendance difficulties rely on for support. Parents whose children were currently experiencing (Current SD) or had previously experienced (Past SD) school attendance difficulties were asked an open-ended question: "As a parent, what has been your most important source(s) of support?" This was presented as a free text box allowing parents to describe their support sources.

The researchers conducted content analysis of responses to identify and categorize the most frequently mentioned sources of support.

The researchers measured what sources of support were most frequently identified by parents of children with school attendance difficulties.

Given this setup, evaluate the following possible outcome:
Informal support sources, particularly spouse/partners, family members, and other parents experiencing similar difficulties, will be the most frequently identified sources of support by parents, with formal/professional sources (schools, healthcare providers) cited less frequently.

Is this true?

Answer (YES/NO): YES